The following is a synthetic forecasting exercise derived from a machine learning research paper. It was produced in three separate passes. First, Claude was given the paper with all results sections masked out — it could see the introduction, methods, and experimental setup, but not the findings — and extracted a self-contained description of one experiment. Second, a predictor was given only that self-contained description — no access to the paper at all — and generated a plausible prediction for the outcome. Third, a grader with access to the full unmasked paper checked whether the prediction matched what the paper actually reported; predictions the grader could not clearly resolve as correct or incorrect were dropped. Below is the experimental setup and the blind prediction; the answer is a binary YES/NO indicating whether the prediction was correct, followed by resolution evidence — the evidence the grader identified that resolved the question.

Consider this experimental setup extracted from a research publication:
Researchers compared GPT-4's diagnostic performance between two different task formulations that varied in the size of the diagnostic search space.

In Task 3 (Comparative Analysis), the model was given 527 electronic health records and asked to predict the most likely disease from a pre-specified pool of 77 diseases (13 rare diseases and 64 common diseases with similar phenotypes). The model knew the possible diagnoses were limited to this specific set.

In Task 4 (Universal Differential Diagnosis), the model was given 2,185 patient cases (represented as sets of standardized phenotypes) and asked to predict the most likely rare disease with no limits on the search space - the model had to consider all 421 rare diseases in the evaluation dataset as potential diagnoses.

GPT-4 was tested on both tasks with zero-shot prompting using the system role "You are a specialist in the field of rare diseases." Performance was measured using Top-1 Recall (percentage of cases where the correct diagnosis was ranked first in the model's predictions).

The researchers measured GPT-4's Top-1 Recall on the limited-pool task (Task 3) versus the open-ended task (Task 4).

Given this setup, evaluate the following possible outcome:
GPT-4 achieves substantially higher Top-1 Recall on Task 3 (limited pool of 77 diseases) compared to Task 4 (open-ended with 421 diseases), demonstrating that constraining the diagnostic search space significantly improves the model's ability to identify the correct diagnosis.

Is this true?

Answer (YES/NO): YES